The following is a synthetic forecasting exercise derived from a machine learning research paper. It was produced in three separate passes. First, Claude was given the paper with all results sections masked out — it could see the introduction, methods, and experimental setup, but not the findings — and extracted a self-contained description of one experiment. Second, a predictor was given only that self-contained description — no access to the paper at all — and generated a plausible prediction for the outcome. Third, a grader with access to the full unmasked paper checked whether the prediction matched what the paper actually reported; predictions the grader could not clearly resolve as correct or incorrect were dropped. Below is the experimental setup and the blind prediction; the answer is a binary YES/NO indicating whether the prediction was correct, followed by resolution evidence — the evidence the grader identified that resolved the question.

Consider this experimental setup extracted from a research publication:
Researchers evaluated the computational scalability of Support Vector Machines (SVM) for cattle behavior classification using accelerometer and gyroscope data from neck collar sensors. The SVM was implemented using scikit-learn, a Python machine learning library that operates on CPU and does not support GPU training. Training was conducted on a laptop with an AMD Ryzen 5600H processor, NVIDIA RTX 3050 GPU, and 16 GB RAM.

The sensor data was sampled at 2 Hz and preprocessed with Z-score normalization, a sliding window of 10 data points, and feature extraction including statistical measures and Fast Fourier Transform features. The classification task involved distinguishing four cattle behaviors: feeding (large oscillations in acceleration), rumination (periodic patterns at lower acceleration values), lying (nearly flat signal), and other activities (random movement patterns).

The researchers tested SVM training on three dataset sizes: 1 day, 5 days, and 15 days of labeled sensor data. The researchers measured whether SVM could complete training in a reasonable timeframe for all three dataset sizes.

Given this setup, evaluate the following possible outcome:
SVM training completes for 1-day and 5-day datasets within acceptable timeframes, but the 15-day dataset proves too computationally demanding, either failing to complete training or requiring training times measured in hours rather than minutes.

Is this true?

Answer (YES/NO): YES